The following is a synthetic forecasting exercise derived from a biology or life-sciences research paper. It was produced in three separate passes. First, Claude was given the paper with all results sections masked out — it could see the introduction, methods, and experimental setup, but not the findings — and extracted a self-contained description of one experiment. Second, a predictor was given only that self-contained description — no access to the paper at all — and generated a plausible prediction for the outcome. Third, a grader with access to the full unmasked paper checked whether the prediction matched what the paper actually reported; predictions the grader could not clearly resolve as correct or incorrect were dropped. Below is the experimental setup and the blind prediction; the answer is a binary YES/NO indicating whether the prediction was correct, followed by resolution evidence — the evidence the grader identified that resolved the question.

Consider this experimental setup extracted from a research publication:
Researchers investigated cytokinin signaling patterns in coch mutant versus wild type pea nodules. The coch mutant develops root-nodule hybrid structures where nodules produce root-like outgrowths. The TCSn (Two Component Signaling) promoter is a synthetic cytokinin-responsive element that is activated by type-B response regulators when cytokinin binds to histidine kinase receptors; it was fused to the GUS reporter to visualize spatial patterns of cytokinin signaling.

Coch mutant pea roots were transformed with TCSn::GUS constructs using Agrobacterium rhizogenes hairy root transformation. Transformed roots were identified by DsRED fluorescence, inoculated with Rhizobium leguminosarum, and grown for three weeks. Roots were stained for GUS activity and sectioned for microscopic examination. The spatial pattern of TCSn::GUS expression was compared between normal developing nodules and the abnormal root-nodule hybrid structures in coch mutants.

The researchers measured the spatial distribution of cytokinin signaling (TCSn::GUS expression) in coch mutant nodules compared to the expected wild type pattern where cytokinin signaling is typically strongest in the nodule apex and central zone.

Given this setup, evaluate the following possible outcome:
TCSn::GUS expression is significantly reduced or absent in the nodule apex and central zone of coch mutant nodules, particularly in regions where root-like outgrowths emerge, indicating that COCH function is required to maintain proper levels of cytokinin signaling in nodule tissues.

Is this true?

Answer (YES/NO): NO